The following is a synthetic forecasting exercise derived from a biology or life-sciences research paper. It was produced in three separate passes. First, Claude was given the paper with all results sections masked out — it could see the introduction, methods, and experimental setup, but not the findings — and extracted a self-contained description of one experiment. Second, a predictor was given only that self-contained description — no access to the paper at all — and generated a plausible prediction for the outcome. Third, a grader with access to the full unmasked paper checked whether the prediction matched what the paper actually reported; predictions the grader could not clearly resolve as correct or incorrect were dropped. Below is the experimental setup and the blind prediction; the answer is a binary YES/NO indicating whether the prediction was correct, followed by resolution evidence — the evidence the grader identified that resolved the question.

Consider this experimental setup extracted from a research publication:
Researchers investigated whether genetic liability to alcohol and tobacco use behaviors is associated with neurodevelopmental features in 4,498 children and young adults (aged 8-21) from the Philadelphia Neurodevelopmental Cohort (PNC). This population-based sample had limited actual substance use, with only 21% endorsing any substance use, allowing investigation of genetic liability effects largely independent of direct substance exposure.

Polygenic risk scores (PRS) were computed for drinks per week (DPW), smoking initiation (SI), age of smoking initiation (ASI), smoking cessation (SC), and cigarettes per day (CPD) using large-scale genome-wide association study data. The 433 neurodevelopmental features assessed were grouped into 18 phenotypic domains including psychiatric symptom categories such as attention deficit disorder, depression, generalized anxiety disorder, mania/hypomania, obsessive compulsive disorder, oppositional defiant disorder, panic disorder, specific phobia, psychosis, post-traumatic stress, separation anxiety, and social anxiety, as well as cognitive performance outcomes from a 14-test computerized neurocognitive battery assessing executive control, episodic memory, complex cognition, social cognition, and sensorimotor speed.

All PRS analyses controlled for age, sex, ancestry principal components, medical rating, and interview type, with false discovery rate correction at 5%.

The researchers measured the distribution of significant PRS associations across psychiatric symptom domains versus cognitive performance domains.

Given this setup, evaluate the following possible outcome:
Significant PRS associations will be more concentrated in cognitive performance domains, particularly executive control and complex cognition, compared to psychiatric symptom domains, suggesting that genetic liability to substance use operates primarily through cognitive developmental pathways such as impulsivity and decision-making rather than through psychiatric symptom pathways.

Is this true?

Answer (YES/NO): NO